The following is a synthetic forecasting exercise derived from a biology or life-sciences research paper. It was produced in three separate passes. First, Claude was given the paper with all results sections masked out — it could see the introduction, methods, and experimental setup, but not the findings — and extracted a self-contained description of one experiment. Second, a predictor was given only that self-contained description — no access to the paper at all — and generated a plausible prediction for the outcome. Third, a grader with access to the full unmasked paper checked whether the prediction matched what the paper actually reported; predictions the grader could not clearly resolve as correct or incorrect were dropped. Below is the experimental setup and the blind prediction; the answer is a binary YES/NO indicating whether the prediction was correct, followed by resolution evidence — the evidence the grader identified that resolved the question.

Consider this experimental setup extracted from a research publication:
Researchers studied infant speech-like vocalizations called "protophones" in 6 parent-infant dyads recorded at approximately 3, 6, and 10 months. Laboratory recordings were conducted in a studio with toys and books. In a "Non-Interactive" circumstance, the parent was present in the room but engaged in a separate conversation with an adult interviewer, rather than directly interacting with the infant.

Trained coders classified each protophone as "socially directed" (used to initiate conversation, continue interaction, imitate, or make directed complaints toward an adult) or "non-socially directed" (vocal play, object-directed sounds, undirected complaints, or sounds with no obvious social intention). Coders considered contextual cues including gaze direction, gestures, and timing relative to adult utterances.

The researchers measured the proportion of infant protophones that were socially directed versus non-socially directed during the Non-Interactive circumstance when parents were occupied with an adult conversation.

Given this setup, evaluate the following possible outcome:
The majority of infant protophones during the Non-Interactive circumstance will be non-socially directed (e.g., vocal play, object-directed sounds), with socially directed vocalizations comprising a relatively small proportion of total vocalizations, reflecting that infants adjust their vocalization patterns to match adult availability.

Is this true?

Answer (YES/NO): YES